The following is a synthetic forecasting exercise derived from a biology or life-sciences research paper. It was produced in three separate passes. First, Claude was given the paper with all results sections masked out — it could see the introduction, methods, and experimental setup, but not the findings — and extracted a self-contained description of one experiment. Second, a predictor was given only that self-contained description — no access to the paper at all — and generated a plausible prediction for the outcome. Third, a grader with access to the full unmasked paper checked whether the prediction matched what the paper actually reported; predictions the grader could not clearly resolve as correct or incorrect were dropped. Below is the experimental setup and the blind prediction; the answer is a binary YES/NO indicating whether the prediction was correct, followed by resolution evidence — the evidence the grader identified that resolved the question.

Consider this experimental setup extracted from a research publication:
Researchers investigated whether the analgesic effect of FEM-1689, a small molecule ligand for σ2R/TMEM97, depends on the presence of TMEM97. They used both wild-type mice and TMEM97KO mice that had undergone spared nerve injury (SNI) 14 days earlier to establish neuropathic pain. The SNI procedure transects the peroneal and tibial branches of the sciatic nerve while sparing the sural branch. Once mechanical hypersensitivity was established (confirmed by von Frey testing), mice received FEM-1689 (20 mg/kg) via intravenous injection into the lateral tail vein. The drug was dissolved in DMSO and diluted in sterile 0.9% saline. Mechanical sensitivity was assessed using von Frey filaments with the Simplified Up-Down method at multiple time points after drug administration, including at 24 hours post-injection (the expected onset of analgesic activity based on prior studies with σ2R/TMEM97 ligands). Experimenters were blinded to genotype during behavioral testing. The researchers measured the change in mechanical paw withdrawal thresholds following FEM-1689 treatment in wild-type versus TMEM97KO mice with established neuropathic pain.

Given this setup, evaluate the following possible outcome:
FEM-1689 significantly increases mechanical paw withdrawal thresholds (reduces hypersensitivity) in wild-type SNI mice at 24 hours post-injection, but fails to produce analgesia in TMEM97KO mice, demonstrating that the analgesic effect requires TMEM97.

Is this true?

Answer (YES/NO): YES